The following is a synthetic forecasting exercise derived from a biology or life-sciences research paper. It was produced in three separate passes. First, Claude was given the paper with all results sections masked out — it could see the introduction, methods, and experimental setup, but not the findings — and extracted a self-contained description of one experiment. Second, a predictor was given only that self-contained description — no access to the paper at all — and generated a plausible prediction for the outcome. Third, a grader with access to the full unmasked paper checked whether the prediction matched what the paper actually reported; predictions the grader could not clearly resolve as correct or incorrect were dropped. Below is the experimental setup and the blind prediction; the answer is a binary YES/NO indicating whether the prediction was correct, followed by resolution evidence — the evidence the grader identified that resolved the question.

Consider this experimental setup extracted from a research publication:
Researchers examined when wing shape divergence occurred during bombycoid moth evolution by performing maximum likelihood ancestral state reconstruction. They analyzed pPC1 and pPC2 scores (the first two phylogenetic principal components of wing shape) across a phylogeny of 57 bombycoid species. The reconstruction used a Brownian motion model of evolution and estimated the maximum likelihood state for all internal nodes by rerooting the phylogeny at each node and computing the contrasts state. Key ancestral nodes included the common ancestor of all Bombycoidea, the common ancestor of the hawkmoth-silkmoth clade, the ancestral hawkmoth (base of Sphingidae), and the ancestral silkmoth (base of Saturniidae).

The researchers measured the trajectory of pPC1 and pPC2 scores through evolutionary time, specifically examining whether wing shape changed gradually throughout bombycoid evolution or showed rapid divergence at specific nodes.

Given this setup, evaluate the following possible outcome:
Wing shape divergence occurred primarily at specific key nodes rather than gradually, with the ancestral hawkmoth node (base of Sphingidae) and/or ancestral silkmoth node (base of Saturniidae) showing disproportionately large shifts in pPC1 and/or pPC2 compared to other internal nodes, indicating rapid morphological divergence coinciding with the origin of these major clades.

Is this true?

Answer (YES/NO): YES